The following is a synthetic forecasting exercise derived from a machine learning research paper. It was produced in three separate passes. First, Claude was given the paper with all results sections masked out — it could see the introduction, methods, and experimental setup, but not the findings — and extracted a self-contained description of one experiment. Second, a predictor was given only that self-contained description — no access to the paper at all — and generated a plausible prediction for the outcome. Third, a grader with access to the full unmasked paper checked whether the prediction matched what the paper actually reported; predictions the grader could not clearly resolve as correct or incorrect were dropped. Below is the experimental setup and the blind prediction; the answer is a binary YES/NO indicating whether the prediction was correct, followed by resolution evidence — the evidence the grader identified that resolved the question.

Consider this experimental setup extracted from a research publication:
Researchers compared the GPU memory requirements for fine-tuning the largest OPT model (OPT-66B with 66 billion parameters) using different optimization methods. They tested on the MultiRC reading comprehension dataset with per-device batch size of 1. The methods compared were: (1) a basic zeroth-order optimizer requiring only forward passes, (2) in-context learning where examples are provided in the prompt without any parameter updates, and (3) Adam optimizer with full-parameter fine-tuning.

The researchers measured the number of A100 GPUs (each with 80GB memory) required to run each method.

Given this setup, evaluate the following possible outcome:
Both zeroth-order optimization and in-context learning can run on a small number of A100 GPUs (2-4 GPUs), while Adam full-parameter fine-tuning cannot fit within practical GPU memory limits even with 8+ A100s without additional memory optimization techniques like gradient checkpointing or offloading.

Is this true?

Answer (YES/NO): NO